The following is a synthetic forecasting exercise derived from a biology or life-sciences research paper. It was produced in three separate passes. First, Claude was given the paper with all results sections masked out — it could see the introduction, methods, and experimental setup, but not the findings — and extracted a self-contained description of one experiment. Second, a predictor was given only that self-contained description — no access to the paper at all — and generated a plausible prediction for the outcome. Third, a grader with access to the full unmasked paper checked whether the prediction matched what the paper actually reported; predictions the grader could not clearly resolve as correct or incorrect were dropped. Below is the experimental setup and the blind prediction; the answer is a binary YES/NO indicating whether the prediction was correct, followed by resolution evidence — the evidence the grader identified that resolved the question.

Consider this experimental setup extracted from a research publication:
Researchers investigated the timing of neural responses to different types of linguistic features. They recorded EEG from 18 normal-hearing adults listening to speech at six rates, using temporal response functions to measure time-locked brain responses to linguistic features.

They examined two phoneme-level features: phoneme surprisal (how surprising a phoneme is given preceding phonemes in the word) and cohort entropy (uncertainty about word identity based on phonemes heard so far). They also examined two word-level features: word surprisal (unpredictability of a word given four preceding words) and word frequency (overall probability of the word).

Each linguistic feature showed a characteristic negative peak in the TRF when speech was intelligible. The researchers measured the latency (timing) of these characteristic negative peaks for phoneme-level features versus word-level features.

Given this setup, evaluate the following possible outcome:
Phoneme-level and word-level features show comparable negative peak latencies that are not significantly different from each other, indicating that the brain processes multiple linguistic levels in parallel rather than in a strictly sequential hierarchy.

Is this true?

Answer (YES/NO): NO